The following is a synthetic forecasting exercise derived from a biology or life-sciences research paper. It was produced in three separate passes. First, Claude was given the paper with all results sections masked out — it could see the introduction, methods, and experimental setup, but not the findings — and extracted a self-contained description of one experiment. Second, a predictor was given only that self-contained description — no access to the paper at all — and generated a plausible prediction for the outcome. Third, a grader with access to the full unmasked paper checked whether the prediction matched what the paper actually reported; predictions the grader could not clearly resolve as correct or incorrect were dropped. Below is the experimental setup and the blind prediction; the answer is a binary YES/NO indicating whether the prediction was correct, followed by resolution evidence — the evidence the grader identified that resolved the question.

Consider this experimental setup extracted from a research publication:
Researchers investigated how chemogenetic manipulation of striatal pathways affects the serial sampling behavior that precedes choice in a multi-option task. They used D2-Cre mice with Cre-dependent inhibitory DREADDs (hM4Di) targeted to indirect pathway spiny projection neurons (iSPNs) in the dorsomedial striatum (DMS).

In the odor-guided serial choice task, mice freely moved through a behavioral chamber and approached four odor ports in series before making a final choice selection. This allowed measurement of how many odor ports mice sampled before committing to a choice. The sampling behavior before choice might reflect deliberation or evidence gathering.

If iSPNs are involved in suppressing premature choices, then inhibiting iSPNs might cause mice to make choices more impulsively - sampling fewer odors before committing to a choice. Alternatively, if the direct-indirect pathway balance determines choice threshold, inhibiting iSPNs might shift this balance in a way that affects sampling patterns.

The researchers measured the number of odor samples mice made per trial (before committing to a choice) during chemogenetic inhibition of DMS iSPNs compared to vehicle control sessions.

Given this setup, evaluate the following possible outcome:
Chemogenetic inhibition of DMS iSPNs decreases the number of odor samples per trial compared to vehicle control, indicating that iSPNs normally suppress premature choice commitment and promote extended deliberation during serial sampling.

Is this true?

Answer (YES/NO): NO